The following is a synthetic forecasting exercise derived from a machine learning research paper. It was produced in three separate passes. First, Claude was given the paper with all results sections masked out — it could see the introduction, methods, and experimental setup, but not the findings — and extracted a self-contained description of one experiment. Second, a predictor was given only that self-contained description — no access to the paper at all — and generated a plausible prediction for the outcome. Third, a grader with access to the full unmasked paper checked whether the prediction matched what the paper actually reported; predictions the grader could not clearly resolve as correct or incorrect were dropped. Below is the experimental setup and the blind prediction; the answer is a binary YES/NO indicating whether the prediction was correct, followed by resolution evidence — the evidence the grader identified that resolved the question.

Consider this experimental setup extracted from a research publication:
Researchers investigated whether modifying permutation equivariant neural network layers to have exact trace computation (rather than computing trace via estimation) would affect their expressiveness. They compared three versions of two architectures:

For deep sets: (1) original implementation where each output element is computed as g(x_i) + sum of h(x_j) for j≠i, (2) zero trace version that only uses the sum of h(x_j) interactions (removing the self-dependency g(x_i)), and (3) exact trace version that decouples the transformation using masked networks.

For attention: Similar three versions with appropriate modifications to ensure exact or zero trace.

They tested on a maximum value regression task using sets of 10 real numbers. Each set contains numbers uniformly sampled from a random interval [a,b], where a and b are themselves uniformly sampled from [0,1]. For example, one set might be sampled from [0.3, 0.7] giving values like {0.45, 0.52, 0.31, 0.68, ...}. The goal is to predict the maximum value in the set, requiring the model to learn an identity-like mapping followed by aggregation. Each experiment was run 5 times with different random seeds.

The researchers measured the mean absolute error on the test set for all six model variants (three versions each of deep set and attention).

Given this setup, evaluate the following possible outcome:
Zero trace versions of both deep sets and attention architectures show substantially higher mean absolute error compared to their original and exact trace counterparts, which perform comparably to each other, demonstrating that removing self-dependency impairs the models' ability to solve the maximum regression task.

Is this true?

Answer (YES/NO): NO